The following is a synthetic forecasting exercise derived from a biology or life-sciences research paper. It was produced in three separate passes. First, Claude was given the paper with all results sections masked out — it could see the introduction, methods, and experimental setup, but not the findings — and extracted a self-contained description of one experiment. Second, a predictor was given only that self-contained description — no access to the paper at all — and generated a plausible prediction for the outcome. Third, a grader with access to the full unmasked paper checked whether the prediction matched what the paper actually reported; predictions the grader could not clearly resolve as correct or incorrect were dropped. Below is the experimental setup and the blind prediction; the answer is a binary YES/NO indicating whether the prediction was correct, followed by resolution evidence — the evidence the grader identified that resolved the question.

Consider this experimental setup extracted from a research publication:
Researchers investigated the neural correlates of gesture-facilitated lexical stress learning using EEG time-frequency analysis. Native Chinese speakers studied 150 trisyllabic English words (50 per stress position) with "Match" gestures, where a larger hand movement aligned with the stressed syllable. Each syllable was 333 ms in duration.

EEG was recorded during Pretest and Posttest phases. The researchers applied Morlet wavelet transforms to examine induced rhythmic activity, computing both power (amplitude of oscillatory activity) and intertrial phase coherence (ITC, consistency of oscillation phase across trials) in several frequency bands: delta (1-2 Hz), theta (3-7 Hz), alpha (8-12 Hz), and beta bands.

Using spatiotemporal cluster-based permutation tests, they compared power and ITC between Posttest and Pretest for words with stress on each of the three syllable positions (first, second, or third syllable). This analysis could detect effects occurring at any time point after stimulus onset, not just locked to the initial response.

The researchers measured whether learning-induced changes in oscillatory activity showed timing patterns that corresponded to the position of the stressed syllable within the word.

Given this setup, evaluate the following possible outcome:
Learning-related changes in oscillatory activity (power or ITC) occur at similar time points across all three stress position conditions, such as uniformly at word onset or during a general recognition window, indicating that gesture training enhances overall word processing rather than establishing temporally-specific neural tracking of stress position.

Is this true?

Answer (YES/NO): NO